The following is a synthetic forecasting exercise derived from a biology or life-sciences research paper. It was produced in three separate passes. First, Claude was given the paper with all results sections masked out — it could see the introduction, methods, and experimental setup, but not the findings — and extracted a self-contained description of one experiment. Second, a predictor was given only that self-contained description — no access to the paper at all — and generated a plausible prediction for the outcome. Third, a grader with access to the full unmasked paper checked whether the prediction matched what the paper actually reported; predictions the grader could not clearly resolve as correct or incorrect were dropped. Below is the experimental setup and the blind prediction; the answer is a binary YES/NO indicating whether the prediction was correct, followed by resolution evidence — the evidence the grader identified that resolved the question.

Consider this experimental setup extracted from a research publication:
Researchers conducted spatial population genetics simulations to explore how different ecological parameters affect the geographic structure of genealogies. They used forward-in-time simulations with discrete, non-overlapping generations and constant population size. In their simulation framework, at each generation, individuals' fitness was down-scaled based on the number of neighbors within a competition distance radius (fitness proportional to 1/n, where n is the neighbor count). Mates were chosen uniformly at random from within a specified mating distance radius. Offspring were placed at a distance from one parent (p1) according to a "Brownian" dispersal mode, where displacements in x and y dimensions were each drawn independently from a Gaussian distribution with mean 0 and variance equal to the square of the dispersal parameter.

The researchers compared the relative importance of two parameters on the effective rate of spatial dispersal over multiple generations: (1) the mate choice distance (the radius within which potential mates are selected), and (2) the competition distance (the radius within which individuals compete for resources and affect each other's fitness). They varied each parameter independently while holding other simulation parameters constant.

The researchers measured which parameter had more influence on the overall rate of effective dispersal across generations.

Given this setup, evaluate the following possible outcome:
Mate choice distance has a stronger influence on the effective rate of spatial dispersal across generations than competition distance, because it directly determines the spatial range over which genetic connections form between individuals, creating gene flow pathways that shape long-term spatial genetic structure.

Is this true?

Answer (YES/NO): YES